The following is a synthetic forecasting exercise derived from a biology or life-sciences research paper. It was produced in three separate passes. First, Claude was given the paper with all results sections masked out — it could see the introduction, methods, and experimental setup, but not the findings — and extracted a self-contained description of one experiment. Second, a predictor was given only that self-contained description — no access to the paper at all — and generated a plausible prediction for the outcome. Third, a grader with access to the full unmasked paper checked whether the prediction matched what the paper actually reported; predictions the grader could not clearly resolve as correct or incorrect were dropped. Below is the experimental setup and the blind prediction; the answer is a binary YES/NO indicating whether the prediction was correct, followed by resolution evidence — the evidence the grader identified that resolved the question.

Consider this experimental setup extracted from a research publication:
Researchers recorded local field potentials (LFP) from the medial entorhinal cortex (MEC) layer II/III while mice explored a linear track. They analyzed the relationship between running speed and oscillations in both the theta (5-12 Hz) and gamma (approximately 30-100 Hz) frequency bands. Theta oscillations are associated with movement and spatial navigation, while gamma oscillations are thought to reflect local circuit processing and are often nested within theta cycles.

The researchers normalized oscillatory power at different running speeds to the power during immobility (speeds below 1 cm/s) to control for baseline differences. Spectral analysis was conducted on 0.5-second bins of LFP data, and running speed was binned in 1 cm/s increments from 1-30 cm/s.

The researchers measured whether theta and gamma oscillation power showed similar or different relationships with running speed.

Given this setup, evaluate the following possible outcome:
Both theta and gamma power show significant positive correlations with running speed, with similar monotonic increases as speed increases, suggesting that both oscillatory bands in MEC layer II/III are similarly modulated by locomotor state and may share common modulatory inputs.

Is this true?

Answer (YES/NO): NO